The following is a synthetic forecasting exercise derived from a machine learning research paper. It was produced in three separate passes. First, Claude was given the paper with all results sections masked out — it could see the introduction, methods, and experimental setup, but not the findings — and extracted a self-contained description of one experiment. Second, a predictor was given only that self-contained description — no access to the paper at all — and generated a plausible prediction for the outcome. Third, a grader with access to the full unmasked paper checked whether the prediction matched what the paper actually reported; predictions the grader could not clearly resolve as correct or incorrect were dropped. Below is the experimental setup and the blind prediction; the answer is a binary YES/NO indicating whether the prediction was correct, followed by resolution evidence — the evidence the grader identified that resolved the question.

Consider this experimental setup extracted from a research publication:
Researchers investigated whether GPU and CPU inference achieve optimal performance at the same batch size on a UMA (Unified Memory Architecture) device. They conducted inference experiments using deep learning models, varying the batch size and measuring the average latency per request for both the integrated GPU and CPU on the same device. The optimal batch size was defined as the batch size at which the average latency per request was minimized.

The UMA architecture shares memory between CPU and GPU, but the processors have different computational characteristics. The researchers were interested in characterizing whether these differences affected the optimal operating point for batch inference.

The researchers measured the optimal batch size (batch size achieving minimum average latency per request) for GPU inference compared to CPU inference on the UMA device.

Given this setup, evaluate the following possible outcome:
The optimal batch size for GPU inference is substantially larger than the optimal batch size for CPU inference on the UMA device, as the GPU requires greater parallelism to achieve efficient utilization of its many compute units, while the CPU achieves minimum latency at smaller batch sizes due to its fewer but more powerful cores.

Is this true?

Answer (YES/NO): NO